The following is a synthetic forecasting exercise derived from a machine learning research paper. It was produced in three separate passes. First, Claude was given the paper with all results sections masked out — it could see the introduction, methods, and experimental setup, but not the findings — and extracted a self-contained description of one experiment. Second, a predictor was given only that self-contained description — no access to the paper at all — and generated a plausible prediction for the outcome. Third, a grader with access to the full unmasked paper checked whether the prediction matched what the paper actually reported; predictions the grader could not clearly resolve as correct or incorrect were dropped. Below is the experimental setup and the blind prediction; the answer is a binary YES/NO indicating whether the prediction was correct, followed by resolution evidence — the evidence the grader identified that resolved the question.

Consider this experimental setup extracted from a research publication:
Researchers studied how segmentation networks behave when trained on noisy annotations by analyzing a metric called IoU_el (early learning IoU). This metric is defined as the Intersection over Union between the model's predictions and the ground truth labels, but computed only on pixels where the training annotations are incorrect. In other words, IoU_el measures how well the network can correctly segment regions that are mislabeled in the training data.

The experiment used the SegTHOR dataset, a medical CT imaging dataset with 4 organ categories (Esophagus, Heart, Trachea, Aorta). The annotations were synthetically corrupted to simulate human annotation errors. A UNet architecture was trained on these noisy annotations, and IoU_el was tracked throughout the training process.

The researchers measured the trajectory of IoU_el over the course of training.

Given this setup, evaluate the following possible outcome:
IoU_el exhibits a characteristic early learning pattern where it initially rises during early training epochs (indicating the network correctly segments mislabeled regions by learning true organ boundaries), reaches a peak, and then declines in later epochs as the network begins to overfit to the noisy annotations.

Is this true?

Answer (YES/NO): YES